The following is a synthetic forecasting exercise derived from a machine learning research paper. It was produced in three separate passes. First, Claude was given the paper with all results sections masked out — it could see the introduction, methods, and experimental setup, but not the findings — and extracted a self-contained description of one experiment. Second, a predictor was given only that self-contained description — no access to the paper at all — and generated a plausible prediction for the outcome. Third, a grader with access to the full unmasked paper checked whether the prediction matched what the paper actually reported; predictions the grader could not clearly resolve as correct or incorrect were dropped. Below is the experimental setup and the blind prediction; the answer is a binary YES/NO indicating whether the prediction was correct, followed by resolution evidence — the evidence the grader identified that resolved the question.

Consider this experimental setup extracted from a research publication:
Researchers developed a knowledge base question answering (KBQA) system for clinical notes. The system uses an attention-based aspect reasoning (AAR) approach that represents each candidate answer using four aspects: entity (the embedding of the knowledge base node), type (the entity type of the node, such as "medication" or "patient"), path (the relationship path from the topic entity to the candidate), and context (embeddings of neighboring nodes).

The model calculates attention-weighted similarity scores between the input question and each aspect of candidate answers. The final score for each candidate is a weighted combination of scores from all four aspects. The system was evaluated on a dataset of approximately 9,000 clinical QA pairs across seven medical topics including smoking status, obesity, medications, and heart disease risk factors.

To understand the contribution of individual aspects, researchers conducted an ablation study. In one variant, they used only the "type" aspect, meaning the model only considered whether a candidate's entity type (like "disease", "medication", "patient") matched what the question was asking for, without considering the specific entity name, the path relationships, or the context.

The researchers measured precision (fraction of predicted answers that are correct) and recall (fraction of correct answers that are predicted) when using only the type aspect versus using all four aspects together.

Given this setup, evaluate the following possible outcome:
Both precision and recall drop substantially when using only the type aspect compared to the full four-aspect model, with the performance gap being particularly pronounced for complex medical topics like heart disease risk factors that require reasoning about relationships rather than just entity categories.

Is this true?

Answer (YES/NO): NO